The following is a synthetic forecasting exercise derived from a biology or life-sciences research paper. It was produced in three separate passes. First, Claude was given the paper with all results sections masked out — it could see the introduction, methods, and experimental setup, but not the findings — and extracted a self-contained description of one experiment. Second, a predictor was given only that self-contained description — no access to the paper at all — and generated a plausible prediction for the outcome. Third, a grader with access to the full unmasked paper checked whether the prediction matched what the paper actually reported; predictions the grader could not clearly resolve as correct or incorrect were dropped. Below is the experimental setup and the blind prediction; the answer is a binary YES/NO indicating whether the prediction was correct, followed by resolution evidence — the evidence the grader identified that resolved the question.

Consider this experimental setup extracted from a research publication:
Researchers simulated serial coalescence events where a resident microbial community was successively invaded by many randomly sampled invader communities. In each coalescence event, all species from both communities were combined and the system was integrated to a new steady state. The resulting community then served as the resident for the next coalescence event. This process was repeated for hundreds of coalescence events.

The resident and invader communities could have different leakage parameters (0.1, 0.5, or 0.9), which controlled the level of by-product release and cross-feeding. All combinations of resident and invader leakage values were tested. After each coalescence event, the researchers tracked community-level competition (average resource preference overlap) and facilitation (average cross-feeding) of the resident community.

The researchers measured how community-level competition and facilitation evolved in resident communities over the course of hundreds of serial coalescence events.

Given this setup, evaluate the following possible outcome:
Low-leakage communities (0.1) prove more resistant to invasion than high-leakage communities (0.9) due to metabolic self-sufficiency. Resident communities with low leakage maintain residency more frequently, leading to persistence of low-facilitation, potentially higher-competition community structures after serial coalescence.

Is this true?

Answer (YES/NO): NO